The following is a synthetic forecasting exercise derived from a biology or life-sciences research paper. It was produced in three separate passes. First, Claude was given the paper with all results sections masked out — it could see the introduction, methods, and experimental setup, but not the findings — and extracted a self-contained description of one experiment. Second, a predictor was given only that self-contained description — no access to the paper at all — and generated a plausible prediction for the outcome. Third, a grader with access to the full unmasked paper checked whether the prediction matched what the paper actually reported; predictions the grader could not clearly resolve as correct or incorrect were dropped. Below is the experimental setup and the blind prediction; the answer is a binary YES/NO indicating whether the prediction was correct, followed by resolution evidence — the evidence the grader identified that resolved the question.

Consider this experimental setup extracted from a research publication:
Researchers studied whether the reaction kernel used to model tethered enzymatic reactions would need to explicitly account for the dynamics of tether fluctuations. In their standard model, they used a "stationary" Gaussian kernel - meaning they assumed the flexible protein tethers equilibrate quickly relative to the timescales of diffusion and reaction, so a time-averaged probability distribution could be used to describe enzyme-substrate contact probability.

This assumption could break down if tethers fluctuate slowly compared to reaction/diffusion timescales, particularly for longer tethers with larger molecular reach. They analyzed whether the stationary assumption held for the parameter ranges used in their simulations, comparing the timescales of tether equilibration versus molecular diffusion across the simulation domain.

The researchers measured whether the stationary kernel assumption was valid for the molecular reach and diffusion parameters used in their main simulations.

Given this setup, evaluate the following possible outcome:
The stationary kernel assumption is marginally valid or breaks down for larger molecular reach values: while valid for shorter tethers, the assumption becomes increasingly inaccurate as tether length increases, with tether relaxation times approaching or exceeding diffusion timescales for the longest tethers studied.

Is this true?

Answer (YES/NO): NO